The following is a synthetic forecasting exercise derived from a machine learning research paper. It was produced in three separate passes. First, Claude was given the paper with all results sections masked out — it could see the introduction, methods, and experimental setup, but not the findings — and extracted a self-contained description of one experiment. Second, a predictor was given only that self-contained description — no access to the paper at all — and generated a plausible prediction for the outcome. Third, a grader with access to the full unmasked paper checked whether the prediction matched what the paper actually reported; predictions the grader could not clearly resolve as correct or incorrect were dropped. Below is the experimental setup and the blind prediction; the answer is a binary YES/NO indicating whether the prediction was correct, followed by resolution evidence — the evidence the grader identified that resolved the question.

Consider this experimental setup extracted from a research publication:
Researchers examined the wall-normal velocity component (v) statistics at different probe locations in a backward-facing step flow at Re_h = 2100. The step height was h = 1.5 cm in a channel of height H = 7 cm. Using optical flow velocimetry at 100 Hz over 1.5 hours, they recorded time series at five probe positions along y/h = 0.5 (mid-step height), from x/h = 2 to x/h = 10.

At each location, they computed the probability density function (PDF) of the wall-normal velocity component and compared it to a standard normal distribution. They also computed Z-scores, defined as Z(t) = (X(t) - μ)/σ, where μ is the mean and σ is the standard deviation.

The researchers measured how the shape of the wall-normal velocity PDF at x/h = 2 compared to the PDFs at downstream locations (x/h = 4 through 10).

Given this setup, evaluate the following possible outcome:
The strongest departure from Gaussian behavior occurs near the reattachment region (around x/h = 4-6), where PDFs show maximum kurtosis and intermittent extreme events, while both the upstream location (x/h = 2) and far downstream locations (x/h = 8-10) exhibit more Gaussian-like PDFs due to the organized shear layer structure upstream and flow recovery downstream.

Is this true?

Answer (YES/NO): NO